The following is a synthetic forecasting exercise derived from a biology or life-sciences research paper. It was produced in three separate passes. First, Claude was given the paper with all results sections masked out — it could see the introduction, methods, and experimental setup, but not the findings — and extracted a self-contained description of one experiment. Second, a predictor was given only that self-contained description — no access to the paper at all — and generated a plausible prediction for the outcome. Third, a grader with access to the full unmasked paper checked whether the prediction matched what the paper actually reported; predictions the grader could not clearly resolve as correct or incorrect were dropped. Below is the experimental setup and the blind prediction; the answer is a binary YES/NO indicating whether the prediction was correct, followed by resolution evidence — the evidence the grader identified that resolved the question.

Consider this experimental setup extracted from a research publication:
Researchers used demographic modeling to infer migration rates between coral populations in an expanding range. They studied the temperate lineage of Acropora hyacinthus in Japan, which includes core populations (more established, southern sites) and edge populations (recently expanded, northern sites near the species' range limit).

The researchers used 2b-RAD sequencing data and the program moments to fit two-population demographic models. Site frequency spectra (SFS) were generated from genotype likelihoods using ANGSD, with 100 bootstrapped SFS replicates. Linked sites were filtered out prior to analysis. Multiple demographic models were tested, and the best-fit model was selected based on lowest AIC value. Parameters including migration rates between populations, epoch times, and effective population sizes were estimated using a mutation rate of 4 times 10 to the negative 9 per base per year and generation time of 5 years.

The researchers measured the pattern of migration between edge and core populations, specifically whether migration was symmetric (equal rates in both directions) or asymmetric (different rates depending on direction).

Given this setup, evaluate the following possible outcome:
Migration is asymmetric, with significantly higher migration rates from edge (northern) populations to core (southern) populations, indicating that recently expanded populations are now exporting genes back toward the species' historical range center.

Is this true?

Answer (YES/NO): NO